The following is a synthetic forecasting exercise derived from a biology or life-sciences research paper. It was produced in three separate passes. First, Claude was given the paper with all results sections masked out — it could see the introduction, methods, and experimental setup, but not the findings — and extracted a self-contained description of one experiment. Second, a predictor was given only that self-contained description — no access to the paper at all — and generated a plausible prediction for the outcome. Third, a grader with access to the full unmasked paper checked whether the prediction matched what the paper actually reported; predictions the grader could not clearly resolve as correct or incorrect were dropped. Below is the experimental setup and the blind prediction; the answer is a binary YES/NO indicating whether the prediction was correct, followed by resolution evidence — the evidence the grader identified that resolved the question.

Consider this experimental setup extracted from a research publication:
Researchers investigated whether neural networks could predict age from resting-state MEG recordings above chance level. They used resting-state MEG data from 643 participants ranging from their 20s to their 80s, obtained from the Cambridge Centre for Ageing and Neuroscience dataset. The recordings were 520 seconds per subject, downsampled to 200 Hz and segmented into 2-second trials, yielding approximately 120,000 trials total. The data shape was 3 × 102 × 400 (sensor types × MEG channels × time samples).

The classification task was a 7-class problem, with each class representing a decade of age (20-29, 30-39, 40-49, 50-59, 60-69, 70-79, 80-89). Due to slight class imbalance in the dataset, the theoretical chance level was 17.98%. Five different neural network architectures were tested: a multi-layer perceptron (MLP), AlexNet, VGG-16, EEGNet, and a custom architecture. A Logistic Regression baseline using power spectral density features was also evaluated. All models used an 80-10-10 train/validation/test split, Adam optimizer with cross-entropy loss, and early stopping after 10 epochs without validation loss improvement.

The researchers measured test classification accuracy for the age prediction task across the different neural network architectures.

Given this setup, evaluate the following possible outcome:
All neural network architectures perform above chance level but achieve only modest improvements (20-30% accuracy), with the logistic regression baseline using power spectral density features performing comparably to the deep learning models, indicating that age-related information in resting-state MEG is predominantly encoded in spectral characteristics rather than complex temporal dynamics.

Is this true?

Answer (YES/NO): NO